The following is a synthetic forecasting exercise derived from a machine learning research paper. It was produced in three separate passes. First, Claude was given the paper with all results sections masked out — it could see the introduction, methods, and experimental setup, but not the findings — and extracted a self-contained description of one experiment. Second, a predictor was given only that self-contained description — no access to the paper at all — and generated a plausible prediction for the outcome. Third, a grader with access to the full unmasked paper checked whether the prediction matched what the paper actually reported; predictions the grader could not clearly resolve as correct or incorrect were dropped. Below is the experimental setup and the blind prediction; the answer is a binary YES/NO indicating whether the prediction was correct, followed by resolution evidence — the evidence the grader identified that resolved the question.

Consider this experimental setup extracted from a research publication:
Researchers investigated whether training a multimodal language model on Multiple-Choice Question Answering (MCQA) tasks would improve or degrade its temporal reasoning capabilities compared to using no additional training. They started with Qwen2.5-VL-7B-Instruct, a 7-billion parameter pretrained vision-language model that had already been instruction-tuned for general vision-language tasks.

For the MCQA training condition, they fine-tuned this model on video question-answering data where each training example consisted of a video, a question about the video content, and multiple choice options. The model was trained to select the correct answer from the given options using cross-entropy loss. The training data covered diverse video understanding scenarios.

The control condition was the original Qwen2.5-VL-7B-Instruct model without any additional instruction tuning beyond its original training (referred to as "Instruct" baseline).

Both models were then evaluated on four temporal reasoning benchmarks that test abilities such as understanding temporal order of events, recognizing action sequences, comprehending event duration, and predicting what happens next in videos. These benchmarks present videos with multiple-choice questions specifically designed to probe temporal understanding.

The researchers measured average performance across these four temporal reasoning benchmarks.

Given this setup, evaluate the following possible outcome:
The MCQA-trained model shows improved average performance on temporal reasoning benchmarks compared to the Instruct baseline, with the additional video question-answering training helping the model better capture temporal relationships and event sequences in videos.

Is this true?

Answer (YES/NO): NO